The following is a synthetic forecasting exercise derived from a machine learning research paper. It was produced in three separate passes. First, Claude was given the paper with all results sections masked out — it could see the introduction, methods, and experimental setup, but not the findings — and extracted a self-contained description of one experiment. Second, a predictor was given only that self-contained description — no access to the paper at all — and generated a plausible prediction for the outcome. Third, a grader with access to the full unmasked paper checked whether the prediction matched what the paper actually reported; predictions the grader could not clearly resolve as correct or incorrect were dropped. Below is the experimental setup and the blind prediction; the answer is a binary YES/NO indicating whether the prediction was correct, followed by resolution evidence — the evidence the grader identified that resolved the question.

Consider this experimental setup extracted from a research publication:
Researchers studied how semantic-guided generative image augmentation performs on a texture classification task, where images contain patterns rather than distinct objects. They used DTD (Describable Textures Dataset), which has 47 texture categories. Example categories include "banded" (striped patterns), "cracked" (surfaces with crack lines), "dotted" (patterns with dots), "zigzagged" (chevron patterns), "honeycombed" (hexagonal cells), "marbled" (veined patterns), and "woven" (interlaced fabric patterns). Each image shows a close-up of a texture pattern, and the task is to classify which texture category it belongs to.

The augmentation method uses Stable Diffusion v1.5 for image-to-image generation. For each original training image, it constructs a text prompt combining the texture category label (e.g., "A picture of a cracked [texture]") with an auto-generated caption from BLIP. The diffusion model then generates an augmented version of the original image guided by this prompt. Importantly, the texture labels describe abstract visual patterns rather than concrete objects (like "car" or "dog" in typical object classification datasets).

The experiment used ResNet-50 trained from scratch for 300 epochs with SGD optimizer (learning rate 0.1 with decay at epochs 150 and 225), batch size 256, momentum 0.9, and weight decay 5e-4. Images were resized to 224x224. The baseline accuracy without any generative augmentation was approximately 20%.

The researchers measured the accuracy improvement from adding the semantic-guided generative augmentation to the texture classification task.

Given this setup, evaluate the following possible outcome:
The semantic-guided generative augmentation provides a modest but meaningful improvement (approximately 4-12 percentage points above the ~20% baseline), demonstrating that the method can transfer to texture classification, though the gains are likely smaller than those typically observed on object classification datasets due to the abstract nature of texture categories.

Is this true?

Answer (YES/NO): NO